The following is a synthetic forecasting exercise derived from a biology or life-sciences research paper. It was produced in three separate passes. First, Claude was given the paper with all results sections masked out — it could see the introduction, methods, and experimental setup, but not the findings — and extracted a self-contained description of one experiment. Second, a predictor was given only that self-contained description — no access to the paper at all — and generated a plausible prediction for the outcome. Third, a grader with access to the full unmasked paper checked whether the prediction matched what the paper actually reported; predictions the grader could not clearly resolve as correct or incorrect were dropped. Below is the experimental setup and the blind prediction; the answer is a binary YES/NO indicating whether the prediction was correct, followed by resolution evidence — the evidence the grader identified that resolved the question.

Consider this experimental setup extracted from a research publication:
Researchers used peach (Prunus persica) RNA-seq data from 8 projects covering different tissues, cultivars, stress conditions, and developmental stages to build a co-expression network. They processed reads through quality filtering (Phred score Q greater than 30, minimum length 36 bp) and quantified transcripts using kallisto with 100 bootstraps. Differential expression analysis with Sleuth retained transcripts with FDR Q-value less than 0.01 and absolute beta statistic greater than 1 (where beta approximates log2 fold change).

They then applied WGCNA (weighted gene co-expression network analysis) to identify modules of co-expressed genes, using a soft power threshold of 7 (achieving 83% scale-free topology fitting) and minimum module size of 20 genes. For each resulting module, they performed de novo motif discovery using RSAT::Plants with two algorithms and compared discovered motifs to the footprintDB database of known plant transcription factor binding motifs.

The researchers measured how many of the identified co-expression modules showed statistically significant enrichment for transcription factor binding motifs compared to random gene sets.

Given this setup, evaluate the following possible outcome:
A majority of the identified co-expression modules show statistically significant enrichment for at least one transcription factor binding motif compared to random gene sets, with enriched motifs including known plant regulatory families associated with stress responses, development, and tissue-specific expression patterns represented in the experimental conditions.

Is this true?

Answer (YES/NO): NO